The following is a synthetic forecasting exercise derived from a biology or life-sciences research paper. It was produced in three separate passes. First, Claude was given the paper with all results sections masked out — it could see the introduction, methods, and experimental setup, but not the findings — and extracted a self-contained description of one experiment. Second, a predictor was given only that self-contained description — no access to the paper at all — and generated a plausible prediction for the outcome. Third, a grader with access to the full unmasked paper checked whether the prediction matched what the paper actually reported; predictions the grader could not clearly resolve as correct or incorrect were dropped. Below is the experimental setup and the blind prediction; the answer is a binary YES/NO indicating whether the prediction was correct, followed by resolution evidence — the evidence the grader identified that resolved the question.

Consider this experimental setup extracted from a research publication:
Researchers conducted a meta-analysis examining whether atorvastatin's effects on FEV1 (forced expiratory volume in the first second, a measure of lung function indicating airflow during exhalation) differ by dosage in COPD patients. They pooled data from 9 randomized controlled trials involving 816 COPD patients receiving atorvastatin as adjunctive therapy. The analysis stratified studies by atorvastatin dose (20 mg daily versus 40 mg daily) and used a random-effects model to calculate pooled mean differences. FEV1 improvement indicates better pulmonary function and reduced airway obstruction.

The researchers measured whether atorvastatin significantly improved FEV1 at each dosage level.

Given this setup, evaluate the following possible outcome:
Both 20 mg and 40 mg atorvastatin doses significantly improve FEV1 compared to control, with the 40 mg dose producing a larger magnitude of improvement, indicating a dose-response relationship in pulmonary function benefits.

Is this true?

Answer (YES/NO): NO